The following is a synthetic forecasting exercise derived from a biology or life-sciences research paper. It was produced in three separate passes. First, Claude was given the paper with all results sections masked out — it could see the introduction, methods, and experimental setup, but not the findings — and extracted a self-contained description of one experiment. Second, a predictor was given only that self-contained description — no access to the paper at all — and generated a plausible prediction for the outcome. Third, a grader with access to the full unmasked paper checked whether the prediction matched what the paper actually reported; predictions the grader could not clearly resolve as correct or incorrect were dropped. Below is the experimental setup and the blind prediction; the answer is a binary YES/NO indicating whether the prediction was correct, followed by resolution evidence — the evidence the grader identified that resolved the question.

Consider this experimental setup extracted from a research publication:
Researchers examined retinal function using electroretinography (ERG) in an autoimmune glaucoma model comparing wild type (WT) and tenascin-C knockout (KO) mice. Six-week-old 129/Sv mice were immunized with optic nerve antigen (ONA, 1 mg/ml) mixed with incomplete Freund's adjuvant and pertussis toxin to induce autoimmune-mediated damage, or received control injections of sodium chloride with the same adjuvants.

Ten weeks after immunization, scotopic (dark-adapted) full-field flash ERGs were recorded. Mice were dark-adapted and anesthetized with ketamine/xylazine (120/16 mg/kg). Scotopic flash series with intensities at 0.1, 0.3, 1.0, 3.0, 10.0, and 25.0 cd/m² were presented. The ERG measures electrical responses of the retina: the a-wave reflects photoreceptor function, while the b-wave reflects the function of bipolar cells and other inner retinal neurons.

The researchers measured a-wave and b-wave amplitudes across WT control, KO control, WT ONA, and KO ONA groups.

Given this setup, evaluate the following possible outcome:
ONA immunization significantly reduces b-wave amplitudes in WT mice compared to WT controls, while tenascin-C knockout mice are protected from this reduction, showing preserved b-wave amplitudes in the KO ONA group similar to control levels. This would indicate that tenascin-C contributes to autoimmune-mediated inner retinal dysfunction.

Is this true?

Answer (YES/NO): NO